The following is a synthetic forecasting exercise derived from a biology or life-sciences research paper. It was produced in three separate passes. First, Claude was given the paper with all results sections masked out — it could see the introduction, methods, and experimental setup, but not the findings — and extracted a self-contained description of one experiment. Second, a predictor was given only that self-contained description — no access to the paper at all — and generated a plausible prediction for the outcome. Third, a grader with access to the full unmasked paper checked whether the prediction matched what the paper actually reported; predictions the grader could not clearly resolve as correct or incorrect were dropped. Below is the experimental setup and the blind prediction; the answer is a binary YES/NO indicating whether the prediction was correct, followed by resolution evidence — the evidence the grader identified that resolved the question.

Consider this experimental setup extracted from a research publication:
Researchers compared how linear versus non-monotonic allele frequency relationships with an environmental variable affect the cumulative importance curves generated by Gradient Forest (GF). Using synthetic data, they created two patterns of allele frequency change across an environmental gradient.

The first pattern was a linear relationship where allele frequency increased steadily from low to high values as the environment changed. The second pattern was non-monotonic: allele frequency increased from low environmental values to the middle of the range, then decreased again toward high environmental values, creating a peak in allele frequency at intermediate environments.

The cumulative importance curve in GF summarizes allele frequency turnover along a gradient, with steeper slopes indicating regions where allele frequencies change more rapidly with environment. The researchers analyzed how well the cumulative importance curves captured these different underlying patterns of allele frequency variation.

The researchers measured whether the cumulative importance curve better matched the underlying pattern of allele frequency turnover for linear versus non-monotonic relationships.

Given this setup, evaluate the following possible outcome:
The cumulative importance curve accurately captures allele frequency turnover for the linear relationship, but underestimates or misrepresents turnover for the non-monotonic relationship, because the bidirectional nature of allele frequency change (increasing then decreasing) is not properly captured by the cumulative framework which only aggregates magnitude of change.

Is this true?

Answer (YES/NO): NO